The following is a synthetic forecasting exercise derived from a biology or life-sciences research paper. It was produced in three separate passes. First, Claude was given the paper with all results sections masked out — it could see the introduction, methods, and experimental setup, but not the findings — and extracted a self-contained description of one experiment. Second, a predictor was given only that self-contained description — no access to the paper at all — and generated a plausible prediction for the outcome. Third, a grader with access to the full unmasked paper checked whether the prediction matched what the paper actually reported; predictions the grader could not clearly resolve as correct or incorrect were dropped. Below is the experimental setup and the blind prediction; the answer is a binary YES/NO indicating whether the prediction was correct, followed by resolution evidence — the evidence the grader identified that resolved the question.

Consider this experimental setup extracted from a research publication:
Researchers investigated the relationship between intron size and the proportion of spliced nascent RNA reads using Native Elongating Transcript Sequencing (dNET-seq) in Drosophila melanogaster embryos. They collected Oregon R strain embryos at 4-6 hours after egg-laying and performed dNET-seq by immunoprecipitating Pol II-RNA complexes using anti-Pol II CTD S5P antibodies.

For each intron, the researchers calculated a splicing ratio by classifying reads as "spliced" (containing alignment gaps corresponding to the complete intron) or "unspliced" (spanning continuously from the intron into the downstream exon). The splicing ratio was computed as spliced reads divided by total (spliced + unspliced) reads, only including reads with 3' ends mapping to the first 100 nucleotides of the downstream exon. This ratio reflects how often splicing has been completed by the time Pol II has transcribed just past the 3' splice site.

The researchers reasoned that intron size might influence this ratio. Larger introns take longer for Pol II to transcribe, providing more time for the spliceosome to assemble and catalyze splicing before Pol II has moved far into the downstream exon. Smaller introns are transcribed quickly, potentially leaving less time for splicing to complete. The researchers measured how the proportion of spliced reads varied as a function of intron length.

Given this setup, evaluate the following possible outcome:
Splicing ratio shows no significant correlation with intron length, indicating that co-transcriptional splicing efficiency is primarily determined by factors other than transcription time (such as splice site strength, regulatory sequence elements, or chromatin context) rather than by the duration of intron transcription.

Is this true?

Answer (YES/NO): NO